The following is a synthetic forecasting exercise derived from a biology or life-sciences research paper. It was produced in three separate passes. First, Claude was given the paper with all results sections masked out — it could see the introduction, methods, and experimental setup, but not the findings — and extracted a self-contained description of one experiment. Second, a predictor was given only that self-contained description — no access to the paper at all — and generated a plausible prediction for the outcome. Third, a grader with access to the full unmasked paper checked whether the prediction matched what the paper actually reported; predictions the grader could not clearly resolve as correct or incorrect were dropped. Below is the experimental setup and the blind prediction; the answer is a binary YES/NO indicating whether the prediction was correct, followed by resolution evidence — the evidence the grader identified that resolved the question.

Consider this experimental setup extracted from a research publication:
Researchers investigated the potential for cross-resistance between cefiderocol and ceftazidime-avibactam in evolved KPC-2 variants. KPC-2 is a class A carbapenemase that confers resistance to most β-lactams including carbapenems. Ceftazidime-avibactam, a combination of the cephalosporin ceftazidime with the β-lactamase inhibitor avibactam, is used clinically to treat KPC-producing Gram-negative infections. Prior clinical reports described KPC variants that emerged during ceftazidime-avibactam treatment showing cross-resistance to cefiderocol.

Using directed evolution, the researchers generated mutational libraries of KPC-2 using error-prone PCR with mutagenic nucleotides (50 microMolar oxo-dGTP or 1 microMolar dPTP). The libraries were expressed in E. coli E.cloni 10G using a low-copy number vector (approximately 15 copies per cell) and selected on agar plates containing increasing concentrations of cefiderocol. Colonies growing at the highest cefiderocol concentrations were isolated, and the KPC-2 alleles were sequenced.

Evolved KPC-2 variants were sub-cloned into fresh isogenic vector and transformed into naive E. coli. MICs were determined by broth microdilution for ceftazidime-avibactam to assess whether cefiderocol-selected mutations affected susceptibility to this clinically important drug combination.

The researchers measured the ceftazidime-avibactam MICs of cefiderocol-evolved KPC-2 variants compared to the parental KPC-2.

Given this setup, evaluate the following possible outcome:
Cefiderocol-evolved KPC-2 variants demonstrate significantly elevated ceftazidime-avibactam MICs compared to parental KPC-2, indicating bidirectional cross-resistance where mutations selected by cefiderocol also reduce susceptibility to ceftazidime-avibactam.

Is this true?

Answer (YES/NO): YES